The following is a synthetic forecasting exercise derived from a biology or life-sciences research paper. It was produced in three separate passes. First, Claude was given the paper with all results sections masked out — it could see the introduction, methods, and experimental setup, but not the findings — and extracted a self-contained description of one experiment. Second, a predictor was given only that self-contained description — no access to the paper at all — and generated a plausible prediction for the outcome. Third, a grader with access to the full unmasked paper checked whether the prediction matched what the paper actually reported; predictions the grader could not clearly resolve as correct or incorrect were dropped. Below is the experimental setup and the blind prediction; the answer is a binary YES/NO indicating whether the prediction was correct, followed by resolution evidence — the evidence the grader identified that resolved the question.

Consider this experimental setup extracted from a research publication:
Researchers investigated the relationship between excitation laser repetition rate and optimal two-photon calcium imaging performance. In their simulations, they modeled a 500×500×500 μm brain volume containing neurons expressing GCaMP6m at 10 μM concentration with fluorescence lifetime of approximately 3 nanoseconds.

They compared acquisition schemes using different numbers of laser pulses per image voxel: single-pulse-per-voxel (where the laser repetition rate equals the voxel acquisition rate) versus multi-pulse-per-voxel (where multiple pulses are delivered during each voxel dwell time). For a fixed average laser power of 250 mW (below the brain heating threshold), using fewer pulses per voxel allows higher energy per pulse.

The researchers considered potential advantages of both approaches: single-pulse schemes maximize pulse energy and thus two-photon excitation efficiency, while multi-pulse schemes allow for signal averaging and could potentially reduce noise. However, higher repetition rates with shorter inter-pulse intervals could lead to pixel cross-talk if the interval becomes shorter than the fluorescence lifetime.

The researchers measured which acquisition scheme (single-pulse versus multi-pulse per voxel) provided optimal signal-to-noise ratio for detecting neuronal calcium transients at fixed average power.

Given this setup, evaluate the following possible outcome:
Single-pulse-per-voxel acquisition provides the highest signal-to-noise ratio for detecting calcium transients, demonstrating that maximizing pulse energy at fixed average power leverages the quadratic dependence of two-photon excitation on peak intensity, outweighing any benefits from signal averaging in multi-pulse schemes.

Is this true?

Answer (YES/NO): YES